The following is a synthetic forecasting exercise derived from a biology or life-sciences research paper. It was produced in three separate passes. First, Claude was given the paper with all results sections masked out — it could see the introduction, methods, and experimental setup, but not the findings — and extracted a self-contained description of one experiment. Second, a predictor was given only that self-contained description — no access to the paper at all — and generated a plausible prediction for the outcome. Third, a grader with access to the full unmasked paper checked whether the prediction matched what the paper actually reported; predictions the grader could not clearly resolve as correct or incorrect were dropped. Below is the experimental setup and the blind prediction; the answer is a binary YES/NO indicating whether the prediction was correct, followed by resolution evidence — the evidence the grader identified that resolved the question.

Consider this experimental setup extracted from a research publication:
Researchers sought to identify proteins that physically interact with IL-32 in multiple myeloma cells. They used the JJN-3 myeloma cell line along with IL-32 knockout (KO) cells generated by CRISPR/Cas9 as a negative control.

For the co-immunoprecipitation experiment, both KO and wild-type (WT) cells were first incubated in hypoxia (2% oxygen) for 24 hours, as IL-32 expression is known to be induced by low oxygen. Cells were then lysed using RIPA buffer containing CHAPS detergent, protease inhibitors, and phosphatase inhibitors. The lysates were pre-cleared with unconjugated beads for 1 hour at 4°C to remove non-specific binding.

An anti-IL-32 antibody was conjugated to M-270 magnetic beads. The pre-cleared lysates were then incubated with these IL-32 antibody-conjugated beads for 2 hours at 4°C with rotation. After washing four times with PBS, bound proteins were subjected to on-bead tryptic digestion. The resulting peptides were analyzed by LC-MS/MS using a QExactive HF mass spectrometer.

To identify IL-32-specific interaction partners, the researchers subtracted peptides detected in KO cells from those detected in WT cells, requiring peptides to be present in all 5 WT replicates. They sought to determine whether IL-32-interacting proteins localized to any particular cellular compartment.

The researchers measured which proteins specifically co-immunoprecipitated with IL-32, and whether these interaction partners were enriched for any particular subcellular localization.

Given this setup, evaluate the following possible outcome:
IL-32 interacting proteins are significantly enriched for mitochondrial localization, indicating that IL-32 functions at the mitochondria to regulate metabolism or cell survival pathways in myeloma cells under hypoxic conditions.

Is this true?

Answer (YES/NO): YES